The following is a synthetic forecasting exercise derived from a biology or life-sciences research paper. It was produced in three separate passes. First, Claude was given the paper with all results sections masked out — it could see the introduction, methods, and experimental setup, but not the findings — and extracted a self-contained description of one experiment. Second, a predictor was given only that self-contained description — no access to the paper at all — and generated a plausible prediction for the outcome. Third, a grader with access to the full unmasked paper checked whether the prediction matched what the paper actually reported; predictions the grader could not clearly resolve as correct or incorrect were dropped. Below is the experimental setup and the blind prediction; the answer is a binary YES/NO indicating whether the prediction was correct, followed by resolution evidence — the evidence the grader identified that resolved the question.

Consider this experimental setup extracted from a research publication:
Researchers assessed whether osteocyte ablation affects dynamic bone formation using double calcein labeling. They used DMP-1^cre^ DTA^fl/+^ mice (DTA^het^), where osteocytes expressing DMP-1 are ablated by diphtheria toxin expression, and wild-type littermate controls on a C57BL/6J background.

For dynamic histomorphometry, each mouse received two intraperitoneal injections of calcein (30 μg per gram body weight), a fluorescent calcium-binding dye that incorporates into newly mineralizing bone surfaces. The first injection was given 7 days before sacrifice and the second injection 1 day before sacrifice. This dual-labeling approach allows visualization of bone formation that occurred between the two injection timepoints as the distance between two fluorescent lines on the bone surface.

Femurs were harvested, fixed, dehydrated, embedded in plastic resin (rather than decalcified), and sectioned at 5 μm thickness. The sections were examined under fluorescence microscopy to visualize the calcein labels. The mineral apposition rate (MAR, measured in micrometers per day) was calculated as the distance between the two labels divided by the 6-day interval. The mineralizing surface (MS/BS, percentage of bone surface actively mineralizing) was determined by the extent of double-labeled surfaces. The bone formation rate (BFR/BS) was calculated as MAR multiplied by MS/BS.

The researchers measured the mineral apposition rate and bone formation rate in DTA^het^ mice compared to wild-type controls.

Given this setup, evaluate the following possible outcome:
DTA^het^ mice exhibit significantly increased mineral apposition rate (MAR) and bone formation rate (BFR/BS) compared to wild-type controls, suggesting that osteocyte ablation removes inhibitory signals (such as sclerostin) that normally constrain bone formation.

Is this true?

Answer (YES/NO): NO